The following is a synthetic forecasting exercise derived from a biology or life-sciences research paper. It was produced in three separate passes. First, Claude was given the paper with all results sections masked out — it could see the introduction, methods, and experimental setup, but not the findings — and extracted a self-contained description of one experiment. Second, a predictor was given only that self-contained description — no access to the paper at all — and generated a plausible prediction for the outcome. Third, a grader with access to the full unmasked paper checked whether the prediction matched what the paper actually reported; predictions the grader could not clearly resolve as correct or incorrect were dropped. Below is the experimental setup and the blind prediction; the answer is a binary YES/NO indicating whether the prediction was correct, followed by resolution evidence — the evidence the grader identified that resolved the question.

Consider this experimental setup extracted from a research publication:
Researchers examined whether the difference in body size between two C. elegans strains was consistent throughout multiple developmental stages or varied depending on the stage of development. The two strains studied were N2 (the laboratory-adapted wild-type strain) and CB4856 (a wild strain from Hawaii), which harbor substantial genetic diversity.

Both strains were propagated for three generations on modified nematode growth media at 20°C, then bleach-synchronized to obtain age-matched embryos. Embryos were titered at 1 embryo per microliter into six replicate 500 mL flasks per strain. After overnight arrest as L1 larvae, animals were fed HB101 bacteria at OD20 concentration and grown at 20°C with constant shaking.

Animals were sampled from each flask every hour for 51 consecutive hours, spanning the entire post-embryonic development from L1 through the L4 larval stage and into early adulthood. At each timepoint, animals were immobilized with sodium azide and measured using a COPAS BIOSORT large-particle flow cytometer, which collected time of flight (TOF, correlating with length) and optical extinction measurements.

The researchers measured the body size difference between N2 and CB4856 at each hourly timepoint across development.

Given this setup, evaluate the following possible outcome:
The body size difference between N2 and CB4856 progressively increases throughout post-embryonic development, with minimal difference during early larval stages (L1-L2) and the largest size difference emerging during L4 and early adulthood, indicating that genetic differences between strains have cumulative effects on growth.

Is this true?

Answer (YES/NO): NO